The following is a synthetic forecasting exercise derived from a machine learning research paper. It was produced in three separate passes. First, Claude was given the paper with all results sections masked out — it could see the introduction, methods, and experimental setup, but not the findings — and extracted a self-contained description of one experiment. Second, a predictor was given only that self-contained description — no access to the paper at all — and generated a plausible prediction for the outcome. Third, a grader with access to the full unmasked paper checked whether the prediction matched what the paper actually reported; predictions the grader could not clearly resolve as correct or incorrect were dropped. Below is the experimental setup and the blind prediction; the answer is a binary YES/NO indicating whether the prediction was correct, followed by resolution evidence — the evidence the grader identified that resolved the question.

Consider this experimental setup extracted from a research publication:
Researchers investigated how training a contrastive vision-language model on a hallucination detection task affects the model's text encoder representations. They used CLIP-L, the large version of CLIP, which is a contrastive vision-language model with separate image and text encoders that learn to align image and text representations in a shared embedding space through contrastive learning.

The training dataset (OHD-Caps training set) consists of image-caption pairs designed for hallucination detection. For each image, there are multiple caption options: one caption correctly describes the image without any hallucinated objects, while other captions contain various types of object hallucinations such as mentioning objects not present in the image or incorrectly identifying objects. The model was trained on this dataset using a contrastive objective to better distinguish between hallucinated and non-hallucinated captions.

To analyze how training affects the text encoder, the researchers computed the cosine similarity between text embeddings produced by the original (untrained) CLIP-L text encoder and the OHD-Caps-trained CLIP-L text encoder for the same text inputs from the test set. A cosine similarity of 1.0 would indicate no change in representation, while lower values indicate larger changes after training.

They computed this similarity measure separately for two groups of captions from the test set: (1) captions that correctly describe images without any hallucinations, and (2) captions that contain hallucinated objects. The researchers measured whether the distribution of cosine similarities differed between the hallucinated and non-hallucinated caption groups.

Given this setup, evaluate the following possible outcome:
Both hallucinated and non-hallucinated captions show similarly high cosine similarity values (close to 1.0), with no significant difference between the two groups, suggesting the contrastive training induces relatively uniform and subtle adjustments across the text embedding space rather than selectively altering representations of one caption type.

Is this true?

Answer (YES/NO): NO